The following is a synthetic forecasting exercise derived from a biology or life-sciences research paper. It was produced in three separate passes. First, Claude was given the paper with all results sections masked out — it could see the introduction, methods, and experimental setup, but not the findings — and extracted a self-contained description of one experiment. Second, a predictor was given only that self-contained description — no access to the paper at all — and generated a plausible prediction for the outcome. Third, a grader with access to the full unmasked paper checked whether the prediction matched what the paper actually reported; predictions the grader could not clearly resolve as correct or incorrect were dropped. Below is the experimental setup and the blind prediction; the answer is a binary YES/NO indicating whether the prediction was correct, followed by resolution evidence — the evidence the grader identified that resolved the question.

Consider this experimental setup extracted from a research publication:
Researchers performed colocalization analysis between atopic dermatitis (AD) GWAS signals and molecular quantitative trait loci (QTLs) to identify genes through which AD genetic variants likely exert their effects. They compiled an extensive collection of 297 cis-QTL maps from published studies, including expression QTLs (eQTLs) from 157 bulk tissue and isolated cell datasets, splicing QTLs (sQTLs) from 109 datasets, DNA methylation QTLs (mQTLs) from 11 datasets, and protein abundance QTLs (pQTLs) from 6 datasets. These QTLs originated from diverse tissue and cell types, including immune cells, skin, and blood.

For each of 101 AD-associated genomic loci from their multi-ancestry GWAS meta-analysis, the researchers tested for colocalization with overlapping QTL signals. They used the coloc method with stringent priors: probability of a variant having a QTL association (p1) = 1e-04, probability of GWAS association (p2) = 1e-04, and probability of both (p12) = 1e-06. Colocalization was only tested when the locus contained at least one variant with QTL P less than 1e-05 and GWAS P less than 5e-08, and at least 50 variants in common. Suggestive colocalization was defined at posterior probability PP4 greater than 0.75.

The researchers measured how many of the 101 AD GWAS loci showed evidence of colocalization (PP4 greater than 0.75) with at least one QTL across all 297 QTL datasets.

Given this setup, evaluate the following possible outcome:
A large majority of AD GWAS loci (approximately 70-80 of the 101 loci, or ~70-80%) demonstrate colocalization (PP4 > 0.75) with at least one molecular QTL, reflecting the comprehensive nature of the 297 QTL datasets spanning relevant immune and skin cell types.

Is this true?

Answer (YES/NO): NO